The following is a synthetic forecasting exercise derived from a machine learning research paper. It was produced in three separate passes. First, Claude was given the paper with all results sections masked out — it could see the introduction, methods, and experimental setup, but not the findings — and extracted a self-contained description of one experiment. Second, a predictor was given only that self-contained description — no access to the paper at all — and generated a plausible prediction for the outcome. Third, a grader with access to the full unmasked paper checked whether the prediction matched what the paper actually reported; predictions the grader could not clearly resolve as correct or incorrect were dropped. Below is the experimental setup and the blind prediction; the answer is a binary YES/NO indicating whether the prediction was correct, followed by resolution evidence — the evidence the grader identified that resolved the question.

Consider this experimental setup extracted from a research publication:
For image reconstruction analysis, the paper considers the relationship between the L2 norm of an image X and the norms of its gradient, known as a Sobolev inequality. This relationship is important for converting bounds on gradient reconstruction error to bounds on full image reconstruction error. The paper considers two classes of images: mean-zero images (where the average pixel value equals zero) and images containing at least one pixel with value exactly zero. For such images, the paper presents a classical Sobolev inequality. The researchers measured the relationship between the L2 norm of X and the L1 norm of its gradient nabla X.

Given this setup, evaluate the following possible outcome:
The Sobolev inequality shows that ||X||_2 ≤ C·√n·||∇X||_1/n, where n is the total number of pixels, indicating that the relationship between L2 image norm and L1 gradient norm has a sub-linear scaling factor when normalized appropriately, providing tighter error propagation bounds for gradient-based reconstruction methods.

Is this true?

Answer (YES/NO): NO